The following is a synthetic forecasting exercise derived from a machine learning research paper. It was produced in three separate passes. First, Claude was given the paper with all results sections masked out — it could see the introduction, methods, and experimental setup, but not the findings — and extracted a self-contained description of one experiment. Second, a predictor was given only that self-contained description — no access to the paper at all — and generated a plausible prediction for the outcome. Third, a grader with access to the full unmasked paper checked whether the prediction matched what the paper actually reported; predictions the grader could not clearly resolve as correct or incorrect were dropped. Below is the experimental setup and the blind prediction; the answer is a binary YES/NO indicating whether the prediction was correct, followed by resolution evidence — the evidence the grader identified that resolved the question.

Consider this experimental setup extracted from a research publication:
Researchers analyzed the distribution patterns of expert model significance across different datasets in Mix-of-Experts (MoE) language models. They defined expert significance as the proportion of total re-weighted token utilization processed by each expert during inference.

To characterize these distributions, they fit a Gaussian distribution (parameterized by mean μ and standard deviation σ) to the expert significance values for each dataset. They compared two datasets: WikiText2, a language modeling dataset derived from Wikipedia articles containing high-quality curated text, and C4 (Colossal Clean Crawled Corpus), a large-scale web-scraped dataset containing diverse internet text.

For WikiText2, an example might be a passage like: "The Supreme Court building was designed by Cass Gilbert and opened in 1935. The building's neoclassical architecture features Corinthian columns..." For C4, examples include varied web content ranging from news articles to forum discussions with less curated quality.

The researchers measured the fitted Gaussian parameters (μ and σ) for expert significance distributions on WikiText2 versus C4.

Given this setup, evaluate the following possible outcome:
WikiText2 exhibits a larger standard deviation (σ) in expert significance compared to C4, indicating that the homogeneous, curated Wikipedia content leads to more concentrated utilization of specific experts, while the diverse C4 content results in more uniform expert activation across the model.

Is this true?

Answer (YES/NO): YES